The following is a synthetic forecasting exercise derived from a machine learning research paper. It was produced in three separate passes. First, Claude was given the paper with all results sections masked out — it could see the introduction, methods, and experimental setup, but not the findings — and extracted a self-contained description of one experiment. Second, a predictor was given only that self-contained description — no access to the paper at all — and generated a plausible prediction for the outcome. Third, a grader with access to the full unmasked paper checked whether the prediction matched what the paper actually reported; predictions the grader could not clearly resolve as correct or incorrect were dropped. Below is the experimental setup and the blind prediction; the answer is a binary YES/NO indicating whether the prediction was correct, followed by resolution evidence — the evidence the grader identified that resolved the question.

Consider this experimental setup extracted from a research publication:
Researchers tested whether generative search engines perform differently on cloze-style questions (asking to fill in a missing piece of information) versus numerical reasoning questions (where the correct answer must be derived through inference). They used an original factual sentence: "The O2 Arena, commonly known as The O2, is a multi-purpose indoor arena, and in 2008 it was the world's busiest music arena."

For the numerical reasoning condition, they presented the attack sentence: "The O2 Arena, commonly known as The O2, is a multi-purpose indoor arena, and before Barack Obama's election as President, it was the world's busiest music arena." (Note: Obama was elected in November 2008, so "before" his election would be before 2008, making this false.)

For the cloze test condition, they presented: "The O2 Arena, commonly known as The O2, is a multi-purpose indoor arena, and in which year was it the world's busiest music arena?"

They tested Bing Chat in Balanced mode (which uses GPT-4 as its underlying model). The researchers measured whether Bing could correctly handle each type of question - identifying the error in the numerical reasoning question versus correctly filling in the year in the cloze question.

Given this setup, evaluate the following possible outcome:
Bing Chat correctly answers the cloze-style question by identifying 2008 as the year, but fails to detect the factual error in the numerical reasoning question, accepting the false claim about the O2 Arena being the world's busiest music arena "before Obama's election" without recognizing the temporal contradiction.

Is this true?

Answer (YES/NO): YES